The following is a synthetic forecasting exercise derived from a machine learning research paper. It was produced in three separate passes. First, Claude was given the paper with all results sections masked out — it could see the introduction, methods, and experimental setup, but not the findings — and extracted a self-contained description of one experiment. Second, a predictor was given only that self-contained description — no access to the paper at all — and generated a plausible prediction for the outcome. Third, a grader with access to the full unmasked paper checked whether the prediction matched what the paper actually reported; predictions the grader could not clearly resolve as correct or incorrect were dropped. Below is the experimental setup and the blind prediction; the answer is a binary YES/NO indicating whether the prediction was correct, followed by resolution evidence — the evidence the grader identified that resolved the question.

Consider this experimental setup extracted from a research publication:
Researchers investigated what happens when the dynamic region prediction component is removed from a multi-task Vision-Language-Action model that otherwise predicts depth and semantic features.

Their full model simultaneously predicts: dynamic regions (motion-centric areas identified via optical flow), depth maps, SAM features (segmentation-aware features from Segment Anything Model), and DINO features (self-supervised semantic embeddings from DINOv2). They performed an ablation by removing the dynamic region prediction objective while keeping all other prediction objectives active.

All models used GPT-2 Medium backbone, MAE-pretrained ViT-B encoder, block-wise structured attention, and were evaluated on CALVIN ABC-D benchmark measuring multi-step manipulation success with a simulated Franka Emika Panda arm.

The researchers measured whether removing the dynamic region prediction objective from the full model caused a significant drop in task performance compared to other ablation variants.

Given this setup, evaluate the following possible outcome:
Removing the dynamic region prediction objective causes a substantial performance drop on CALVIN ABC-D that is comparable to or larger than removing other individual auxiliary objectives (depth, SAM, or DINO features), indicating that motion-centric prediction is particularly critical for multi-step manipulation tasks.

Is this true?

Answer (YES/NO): YES